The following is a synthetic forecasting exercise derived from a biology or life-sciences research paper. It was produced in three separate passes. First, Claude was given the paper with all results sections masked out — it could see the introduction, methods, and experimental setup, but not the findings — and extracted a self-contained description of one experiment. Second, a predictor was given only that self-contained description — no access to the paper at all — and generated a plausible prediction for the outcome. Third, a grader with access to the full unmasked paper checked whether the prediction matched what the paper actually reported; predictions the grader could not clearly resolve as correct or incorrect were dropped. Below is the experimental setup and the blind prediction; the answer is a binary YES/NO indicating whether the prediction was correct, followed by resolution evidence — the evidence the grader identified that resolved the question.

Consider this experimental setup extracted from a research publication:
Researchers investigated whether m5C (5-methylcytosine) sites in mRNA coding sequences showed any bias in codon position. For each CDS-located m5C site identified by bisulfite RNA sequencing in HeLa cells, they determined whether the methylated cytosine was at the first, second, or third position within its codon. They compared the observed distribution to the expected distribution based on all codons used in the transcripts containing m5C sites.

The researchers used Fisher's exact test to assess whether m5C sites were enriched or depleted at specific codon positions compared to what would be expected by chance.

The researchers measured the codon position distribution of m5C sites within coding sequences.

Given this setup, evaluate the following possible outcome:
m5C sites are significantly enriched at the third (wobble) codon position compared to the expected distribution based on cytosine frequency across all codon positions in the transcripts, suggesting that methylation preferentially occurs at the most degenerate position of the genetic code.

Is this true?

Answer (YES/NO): NO